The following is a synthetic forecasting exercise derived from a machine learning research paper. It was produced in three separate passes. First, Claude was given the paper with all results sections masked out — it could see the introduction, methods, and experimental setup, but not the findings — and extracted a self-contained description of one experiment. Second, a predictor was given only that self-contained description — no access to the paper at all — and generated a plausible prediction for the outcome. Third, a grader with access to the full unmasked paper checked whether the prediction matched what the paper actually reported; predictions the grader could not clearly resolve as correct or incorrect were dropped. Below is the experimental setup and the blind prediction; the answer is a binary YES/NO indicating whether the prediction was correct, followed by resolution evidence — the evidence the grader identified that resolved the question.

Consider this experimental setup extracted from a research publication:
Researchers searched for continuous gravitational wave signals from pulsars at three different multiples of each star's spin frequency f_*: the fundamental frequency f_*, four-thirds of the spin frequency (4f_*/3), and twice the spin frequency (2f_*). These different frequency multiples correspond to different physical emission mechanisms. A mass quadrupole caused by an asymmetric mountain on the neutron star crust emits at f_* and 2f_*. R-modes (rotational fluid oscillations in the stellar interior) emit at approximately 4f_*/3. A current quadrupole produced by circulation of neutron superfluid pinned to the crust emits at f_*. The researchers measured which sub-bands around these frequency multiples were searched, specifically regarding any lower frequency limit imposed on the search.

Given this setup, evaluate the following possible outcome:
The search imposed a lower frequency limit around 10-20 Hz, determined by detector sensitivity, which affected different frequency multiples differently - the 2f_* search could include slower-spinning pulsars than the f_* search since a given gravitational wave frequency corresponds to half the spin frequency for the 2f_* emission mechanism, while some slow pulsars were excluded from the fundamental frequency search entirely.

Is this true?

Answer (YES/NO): NO